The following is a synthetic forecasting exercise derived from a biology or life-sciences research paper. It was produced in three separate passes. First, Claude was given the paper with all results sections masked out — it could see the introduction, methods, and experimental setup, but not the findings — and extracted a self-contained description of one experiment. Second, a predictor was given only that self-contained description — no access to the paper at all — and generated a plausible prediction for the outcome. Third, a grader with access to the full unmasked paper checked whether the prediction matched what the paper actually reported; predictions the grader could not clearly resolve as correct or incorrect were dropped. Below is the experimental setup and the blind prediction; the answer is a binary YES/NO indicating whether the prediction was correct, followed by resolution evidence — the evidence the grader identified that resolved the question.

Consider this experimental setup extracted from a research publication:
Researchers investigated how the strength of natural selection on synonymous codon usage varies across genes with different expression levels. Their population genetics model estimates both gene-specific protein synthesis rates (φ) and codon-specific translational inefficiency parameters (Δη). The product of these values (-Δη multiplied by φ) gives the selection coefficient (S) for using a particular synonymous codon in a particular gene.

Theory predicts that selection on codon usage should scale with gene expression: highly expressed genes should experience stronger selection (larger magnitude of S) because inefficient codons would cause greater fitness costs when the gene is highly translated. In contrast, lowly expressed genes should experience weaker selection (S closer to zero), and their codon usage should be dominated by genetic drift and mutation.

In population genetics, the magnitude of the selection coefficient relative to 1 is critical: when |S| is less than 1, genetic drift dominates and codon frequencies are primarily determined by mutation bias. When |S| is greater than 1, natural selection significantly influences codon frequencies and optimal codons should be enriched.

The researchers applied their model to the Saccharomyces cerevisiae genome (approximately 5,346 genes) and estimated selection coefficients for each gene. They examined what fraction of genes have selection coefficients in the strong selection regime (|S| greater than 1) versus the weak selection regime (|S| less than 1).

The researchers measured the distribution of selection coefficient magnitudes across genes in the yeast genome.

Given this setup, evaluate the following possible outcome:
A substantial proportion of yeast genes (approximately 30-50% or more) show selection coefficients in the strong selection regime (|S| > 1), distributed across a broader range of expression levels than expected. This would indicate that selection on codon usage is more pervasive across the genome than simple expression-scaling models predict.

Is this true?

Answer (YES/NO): NO